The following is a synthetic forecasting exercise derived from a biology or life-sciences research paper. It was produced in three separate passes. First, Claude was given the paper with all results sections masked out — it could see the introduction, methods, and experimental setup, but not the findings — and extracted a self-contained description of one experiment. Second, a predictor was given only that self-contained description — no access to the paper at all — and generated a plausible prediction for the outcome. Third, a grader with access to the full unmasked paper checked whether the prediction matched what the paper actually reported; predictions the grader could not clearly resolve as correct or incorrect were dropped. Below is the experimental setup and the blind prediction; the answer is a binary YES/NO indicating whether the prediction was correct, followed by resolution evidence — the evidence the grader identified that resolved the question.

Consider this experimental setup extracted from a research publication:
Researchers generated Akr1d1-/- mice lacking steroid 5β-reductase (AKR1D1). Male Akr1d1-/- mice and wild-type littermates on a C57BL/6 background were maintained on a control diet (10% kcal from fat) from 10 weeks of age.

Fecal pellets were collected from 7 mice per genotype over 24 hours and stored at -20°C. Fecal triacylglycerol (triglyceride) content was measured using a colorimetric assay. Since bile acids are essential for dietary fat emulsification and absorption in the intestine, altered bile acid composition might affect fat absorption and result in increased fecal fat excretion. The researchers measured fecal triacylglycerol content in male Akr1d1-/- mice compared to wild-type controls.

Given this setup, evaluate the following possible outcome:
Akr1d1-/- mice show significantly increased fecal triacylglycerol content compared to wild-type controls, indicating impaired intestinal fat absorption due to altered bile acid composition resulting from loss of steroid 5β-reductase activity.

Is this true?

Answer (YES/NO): NO